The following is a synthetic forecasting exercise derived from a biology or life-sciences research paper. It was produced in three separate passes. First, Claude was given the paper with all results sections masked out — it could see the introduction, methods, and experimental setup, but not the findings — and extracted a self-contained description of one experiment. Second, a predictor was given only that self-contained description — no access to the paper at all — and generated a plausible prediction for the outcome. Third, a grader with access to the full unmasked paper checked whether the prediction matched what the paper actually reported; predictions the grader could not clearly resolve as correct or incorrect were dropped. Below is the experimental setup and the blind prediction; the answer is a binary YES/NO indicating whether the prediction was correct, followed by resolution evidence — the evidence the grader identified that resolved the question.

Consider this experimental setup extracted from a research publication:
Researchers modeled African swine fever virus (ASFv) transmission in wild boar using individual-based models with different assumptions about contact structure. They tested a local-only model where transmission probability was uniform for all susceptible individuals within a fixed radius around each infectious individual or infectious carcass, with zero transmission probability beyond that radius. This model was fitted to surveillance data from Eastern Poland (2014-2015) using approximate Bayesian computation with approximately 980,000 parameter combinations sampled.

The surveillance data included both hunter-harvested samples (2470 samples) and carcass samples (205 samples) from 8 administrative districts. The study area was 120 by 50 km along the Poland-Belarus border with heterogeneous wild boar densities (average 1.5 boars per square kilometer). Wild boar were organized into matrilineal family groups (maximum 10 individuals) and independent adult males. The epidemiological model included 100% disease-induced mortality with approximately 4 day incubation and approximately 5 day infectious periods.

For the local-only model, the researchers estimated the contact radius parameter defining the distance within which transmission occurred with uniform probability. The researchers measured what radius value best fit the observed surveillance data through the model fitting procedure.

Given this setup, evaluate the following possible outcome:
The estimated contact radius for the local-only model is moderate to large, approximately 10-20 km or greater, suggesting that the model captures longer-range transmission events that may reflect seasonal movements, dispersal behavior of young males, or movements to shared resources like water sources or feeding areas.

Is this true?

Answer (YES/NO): NO